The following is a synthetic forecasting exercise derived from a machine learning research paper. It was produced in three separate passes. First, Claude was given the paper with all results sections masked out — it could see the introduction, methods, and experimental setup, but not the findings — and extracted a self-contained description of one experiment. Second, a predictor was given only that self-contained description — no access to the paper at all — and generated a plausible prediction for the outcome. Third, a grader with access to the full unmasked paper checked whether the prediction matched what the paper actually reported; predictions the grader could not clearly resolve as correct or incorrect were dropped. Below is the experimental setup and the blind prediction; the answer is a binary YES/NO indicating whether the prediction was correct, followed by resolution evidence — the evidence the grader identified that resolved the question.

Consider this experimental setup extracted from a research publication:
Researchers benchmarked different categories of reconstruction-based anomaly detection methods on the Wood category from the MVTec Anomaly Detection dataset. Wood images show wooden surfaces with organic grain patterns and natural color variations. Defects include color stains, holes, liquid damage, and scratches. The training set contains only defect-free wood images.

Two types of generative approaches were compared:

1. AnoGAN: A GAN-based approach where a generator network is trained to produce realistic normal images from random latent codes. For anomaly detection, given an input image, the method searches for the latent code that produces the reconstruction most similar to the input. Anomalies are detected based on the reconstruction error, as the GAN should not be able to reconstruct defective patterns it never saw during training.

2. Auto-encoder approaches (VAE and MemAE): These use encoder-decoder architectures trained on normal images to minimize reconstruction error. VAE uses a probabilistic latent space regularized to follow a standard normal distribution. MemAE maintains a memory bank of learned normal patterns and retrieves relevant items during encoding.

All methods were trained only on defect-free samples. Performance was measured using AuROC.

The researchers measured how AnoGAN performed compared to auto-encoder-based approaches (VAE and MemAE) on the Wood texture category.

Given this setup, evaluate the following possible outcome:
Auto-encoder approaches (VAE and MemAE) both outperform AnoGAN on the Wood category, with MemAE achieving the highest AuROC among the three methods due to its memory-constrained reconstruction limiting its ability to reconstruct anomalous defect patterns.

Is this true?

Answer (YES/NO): YES